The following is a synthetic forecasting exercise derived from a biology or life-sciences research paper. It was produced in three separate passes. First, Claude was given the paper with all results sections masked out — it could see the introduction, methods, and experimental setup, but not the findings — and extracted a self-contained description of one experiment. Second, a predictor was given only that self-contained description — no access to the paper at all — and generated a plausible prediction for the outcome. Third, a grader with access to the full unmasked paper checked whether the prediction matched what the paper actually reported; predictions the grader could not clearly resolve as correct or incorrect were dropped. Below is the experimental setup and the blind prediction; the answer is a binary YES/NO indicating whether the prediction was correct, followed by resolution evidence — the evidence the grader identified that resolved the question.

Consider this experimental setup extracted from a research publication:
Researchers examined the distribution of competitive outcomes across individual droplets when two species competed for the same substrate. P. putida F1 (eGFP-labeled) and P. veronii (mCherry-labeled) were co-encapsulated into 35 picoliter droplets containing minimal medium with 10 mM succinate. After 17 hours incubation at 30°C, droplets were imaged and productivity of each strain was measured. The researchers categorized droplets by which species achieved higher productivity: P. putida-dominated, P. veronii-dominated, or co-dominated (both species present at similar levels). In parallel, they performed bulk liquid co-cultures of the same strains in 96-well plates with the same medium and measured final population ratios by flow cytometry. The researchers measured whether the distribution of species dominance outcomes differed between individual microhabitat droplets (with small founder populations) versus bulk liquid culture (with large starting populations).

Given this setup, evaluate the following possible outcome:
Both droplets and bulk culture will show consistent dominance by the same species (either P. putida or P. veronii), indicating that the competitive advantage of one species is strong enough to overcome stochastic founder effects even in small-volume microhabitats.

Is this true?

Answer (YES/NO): NO